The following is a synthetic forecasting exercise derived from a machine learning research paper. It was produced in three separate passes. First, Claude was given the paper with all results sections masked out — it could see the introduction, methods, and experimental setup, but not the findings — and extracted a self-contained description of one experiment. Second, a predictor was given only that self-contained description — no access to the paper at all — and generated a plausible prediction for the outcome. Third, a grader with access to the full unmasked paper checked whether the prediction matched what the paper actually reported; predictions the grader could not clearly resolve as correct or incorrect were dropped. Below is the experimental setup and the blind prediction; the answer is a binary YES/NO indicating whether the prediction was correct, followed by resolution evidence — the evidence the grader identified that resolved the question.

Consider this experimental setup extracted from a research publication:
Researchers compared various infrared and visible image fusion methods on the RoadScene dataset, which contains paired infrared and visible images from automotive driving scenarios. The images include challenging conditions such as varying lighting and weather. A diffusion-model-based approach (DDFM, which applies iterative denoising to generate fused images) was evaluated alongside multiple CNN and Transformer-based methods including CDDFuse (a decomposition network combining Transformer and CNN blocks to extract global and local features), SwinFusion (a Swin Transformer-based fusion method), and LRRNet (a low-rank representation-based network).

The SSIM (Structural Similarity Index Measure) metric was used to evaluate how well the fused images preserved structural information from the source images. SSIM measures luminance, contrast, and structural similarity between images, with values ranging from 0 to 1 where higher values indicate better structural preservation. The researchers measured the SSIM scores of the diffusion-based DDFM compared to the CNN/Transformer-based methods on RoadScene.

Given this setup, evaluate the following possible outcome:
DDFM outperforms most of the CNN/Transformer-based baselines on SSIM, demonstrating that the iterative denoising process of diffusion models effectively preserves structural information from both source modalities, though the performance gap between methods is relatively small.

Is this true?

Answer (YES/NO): NO